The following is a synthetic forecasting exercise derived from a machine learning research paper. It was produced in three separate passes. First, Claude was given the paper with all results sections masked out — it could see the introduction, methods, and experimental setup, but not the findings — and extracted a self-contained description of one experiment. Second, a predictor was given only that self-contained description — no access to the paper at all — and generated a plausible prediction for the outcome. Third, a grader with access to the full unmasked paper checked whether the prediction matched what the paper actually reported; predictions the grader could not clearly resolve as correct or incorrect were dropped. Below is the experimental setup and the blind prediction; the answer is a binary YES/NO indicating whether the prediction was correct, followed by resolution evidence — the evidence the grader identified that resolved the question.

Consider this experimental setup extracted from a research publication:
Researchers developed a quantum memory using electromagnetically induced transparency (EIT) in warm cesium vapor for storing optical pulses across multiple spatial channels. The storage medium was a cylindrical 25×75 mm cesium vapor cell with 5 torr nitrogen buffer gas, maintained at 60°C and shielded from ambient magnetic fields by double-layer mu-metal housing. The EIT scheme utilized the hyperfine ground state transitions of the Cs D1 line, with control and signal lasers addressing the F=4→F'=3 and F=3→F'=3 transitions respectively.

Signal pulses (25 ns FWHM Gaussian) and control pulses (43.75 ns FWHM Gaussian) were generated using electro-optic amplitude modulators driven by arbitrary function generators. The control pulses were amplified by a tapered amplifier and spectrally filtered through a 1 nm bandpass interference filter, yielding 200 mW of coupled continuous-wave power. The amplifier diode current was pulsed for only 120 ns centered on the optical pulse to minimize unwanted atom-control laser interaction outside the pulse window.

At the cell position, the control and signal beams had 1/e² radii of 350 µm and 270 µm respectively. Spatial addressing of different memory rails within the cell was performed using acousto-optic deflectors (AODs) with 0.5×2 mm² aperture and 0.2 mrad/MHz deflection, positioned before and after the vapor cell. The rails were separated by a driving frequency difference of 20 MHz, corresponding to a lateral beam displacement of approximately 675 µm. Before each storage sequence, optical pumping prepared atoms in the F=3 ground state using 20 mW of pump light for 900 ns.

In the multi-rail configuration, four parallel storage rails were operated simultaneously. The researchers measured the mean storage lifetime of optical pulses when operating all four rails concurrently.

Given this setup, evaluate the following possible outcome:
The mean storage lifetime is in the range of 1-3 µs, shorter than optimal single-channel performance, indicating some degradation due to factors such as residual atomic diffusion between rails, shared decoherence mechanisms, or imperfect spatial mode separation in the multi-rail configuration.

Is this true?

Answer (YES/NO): NO